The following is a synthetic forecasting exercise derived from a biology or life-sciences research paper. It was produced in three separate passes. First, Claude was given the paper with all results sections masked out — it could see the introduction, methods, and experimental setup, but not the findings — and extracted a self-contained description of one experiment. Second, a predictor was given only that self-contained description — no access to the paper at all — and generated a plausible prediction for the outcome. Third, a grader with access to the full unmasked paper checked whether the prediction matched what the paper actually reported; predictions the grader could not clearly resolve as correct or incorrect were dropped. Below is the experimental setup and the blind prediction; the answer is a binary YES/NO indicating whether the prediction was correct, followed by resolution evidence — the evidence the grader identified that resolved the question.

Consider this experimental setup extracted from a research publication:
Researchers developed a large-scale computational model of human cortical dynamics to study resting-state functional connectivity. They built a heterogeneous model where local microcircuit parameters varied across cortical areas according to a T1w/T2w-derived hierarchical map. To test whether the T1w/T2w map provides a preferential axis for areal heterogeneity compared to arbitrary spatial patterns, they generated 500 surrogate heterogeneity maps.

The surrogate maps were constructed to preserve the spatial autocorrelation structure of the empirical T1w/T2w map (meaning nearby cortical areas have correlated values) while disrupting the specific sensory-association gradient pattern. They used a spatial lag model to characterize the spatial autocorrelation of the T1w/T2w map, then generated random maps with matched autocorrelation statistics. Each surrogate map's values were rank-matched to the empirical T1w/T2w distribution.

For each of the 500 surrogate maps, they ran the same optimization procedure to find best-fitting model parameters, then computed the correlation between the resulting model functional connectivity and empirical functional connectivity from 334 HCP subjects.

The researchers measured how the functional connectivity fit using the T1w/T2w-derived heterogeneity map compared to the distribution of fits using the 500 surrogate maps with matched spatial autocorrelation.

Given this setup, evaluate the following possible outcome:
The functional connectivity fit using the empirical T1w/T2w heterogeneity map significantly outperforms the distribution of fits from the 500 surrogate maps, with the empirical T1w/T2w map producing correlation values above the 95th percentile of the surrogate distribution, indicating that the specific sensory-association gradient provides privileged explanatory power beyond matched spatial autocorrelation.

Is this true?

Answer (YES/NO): YES